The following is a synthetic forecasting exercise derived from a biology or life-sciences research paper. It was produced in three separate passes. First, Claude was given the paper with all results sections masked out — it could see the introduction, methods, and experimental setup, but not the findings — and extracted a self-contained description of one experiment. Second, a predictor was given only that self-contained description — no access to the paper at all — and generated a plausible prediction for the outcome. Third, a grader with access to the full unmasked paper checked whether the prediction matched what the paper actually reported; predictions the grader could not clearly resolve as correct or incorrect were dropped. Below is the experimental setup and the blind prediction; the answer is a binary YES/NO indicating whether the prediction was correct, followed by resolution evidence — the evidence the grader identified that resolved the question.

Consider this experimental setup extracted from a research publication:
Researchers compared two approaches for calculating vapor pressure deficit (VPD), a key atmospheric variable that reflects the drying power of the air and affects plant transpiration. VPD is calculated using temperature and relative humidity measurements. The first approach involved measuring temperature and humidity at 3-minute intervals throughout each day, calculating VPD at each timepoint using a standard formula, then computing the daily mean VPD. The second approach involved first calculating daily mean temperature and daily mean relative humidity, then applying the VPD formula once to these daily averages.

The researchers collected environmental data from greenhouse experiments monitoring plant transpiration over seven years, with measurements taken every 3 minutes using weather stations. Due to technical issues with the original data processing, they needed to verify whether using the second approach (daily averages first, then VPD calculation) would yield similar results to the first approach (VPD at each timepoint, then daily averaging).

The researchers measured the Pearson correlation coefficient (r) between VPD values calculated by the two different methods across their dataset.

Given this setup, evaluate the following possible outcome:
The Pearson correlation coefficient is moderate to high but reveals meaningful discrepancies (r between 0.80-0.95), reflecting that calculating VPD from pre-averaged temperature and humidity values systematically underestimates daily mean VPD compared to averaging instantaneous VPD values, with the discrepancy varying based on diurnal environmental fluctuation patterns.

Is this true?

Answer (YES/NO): NO